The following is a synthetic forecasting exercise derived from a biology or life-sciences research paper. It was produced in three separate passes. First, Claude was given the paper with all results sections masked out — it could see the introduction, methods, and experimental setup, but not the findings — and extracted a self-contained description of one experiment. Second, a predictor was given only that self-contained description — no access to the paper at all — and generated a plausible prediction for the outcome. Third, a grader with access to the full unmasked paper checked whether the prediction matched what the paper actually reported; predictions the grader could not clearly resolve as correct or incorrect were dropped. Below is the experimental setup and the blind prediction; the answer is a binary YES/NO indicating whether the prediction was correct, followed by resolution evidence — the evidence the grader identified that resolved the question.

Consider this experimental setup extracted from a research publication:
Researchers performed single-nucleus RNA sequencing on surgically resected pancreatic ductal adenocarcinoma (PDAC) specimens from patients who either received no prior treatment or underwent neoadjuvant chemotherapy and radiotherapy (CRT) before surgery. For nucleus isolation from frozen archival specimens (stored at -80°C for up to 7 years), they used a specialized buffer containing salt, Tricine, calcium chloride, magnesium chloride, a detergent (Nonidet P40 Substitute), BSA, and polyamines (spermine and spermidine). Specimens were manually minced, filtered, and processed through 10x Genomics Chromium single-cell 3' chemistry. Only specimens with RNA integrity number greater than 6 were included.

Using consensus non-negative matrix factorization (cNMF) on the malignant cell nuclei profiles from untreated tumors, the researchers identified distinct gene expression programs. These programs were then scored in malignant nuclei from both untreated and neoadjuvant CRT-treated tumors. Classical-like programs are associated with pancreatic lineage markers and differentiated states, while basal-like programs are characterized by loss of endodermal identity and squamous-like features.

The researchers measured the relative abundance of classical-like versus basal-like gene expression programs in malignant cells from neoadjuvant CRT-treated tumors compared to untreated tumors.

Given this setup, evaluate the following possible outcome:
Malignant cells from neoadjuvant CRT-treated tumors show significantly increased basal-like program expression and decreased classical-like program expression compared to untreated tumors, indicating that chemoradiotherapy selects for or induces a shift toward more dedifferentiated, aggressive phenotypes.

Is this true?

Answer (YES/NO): YES